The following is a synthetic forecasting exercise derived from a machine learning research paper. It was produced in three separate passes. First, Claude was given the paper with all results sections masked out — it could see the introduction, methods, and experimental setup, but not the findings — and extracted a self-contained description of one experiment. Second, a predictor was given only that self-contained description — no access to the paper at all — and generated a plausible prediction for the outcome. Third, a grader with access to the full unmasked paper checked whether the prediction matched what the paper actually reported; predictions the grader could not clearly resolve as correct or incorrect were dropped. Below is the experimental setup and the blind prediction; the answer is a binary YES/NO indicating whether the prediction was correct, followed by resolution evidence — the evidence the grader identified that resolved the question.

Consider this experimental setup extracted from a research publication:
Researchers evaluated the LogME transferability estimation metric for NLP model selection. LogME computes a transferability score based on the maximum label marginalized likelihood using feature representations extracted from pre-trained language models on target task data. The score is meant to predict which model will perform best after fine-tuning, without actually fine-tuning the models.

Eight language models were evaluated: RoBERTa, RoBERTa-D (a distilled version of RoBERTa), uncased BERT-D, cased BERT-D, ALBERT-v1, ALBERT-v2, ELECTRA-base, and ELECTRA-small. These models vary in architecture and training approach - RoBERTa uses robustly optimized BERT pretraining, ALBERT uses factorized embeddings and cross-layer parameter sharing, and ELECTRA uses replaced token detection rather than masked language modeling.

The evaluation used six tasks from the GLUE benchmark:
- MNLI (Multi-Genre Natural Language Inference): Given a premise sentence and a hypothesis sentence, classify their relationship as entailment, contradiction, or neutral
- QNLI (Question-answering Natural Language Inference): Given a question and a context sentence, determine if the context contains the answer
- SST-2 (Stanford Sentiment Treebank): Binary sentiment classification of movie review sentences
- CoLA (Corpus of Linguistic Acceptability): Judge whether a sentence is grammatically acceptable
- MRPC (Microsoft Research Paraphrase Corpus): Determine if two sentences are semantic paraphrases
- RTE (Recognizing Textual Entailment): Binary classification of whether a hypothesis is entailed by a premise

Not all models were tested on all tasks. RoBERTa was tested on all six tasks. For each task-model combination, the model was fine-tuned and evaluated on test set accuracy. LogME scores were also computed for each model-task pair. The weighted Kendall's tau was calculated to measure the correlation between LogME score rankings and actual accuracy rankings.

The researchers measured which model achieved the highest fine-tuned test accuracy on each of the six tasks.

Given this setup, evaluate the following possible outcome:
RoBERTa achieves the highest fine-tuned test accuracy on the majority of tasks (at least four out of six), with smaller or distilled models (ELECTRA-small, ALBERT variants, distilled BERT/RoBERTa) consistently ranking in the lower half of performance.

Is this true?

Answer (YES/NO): NO